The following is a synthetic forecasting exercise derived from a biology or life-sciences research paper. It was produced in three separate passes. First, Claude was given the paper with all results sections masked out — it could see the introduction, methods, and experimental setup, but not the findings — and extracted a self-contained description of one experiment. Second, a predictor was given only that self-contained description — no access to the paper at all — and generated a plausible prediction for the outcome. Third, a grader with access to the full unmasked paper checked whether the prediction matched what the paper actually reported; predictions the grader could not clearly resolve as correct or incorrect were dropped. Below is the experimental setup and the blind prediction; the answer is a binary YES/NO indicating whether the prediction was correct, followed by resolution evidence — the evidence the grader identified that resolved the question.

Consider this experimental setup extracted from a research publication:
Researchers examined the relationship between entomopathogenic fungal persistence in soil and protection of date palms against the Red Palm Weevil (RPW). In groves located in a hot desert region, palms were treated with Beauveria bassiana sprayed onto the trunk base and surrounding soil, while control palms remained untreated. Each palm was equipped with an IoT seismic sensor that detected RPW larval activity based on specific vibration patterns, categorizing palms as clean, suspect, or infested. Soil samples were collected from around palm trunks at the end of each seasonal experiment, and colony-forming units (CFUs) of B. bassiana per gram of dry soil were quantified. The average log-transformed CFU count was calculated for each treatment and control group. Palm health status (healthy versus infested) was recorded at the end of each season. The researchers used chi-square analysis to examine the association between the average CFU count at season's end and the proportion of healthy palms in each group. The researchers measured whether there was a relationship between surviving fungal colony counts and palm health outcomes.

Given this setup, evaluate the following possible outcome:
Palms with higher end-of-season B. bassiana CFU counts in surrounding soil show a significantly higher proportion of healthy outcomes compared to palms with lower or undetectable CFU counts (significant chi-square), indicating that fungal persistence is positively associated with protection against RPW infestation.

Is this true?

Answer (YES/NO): YES